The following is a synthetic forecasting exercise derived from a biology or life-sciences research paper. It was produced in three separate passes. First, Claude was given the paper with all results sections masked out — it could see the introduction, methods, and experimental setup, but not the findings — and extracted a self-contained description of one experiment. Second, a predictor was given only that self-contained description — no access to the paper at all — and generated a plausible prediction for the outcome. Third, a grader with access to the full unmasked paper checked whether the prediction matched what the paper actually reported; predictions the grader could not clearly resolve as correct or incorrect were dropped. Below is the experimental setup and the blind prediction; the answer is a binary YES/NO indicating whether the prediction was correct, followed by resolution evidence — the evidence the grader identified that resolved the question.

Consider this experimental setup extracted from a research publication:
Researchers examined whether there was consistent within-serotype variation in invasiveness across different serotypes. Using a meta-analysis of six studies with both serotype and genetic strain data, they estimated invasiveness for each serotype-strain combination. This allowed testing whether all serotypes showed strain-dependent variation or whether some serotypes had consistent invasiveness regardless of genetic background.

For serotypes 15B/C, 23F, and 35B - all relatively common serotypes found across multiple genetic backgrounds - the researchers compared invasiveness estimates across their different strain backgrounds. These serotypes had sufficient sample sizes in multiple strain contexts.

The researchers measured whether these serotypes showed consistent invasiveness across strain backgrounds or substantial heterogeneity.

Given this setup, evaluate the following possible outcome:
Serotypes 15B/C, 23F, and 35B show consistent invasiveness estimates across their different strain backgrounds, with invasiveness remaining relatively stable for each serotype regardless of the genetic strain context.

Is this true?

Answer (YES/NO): YES